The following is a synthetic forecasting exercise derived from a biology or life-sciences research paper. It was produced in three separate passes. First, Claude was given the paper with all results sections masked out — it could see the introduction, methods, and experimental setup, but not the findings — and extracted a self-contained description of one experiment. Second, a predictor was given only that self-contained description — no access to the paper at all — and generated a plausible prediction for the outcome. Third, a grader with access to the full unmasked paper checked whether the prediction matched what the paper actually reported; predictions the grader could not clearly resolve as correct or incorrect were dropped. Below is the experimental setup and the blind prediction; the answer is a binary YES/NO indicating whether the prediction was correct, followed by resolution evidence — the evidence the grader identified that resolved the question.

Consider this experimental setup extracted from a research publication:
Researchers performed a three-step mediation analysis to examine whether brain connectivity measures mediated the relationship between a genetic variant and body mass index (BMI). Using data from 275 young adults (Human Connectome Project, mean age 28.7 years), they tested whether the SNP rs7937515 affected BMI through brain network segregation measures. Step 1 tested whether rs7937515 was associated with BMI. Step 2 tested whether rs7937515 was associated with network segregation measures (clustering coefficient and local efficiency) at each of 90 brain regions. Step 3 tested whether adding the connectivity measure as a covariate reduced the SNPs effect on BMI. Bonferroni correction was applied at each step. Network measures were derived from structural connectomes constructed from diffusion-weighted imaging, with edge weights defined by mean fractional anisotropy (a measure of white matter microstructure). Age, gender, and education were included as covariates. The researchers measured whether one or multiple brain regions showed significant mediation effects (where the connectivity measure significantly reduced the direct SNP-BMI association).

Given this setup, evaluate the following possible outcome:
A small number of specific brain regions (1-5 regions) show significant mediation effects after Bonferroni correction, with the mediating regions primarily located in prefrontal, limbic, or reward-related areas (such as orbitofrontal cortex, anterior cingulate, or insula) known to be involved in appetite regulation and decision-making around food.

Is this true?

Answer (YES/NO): NO